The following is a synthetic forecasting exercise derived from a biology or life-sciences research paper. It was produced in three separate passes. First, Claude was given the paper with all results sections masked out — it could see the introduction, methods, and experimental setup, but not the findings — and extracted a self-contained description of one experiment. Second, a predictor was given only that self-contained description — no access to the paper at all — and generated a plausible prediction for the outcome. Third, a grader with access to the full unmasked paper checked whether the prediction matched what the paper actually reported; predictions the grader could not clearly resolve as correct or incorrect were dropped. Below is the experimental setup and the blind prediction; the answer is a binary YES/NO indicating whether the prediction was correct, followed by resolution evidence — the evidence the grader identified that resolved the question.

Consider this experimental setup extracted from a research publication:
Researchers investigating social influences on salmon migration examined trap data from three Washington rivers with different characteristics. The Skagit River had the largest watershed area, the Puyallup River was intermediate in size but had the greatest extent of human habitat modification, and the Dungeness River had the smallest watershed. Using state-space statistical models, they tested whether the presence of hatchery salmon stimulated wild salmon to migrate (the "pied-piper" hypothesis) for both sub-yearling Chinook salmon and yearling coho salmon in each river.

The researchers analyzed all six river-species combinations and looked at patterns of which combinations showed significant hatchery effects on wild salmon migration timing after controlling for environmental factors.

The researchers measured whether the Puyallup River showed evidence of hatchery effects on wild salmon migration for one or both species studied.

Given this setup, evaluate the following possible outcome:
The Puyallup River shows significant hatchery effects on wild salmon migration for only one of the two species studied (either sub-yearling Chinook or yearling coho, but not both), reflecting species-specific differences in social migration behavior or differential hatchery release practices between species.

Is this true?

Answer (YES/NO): NO